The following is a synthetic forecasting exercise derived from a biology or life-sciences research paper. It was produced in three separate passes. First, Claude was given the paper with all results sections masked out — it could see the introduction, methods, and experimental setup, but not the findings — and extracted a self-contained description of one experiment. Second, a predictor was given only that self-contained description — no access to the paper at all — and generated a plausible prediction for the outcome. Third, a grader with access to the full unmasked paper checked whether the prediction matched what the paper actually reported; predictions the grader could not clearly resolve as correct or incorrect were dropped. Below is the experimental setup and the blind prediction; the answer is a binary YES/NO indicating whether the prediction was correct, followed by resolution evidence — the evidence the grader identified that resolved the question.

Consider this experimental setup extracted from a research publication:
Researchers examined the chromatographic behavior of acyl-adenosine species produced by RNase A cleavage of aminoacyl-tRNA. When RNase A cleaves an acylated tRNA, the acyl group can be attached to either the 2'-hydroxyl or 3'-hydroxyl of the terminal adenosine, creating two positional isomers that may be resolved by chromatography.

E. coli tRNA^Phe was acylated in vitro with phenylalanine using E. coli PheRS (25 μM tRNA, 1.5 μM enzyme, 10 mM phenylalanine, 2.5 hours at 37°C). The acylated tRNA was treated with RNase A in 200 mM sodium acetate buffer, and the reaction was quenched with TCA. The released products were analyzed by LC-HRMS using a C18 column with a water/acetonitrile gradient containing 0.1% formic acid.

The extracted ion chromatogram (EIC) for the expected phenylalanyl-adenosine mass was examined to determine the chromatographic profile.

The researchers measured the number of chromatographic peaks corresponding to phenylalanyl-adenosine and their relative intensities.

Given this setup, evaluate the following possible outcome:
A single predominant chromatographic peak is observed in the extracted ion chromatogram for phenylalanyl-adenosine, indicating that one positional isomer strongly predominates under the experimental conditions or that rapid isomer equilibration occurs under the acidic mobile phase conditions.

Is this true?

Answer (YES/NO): NO